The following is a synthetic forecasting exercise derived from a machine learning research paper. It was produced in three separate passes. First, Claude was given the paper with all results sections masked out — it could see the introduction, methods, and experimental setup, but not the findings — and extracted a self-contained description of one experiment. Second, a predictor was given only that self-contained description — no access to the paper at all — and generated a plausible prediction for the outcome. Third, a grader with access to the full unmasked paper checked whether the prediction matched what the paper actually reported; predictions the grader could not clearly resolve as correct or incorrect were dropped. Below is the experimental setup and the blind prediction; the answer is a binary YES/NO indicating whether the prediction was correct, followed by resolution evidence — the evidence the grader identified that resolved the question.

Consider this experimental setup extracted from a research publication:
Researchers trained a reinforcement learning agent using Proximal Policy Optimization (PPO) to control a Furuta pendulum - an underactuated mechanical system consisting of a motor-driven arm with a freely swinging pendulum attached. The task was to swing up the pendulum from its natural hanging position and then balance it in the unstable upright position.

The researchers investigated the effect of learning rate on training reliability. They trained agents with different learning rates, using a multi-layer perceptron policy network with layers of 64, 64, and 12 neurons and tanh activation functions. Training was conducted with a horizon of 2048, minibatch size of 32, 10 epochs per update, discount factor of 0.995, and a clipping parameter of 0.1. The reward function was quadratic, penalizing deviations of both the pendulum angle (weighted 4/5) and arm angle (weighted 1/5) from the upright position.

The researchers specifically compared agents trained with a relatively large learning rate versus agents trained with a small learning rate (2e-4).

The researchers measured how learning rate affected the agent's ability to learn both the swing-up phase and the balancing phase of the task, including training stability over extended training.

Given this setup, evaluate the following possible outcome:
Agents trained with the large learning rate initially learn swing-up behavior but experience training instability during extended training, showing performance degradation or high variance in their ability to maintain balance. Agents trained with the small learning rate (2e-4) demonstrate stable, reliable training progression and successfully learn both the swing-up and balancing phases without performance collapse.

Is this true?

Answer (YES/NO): YES